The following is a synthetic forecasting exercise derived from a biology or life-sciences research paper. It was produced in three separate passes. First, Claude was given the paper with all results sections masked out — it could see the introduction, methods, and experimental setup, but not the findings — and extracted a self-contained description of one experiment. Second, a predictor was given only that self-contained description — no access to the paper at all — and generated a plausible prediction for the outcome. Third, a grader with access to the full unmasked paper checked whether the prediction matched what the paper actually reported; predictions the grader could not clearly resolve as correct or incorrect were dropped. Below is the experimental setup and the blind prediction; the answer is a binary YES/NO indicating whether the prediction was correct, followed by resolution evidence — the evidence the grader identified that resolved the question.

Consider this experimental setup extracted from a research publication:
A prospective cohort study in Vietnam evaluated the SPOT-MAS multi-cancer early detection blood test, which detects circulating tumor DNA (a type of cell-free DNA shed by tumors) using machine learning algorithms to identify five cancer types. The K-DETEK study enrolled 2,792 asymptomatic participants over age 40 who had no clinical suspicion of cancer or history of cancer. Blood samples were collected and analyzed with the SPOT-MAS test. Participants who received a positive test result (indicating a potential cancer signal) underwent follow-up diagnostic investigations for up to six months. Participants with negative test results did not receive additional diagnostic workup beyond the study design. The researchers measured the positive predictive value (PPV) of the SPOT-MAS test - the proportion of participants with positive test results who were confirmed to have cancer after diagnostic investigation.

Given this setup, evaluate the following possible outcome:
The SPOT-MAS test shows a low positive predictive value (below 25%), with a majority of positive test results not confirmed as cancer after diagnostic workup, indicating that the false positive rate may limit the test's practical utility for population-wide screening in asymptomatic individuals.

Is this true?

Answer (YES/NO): NO